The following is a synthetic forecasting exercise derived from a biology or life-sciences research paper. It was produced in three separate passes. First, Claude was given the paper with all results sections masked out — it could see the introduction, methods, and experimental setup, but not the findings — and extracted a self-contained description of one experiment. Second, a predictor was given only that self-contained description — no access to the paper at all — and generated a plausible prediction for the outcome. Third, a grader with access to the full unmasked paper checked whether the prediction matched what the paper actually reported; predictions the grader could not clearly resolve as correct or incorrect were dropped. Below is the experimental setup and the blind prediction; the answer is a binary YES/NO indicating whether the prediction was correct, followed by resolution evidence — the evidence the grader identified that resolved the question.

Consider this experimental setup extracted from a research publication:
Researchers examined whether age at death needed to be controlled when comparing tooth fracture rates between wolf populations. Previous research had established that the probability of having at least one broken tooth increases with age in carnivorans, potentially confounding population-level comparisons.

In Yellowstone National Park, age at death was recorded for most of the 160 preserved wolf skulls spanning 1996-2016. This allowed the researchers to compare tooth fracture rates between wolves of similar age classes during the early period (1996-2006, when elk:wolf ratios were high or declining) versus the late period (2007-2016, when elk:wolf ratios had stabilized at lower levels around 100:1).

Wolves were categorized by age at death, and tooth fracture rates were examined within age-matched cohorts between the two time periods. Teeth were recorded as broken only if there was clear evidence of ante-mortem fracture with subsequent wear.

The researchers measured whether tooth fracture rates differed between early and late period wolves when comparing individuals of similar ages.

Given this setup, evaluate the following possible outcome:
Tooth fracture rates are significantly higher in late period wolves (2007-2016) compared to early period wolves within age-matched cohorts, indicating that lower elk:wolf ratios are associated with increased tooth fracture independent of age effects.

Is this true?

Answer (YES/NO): YES